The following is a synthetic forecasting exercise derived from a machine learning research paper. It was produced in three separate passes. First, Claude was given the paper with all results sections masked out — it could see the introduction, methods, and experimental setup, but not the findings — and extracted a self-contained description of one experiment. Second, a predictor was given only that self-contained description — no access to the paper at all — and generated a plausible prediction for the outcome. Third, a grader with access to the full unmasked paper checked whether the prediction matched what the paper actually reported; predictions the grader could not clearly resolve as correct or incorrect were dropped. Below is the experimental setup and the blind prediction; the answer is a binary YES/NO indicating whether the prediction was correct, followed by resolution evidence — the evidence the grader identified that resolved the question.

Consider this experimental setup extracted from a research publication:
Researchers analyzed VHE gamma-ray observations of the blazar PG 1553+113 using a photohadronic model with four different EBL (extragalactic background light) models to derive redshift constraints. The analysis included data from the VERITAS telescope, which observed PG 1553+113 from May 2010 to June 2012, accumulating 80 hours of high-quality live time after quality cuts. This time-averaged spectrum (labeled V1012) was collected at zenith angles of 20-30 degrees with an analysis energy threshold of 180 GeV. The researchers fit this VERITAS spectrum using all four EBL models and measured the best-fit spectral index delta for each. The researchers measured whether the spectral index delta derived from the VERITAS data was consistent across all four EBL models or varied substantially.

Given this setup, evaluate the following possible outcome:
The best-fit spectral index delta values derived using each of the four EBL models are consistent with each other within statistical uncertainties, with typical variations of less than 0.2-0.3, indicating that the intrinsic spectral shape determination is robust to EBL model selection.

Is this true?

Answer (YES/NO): YES